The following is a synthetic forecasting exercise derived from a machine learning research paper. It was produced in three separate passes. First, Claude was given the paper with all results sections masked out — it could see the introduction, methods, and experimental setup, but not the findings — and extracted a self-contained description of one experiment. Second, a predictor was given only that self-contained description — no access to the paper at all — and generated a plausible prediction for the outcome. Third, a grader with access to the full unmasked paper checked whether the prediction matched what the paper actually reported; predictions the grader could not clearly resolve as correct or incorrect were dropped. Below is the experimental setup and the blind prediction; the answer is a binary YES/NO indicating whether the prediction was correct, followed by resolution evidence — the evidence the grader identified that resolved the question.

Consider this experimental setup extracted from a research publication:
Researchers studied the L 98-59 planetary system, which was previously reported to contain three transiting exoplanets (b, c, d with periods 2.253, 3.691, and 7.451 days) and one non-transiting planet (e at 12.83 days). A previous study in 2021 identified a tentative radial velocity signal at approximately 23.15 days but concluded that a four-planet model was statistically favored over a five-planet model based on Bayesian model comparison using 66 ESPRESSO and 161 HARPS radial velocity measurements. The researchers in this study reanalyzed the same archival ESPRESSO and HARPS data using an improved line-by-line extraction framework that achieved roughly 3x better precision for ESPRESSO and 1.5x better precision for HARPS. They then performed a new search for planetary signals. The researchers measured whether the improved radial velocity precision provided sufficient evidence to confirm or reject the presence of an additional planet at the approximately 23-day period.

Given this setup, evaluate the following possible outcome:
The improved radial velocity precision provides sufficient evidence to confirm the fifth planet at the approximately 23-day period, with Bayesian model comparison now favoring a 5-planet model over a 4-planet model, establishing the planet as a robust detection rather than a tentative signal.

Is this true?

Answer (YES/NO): YES